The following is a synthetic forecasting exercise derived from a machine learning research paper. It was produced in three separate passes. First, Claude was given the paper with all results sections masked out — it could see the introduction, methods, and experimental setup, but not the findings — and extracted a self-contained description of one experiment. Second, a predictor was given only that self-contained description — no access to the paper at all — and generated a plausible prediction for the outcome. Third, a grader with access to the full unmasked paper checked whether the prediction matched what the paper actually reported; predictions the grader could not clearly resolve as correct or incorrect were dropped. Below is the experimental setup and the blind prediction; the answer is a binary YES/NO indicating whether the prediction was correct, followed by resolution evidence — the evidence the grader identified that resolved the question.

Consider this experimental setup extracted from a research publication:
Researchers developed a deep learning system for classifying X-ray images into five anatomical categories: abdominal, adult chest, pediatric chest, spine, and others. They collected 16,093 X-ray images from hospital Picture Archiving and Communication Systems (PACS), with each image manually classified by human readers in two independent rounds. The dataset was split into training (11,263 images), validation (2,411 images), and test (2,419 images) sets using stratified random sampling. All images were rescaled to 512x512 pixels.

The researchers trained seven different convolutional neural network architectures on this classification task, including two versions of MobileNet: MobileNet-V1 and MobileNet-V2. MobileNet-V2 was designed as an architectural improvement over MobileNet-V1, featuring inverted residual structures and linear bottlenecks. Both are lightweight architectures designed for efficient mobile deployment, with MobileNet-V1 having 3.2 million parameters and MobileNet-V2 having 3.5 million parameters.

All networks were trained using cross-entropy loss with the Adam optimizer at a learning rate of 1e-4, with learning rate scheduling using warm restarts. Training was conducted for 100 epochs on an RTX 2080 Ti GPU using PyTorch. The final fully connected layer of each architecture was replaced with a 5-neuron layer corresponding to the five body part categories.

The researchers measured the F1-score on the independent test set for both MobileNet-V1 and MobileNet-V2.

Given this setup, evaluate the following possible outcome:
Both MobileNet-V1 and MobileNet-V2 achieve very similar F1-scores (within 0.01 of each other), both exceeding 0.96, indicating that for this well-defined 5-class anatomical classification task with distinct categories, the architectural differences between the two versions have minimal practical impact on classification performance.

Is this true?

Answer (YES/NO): YES